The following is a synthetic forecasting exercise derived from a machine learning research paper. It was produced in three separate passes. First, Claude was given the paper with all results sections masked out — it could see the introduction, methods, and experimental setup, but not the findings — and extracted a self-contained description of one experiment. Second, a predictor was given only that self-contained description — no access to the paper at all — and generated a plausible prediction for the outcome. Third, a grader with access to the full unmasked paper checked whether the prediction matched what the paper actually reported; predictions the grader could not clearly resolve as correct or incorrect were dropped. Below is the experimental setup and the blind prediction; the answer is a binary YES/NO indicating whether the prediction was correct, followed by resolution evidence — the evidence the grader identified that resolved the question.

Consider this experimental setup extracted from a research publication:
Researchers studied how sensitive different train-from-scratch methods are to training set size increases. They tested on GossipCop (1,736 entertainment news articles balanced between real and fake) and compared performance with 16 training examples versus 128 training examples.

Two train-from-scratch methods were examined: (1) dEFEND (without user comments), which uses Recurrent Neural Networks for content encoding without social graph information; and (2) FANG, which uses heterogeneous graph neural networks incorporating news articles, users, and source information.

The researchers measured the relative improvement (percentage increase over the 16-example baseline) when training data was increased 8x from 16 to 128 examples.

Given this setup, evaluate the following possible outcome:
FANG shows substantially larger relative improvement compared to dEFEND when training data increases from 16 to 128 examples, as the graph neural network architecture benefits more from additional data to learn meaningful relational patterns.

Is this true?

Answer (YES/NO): YES